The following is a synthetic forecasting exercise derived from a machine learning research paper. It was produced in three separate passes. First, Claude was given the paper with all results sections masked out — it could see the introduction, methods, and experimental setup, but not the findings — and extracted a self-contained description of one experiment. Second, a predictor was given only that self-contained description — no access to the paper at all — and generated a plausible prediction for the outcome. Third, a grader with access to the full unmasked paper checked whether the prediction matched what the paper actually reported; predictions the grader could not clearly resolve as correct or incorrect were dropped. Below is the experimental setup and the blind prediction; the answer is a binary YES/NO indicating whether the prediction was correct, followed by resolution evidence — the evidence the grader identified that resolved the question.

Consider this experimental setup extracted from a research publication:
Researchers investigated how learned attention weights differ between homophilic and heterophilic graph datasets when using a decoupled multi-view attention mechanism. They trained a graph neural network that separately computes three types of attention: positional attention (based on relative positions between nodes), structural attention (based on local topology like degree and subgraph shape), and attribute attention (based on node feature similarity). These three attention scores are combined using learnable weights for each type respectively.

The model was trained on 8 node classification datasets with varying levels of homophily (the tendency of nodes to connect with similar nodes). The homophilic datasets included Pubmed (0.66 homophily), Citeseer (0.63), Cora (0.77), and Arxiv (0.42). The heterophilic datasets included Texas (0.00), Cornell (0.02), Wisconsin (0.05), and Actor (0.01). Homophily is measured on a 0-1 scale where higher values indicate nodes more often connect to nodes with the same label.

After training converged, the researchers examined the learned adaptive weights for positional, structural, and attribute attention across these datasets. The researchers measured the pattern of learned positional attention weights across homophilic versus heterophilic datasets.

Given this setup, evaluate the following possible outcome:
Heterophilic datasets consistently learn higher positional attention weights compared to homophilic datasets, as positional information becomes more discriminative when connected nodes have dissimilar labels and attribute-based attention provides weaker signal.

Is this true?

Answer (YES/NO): NO